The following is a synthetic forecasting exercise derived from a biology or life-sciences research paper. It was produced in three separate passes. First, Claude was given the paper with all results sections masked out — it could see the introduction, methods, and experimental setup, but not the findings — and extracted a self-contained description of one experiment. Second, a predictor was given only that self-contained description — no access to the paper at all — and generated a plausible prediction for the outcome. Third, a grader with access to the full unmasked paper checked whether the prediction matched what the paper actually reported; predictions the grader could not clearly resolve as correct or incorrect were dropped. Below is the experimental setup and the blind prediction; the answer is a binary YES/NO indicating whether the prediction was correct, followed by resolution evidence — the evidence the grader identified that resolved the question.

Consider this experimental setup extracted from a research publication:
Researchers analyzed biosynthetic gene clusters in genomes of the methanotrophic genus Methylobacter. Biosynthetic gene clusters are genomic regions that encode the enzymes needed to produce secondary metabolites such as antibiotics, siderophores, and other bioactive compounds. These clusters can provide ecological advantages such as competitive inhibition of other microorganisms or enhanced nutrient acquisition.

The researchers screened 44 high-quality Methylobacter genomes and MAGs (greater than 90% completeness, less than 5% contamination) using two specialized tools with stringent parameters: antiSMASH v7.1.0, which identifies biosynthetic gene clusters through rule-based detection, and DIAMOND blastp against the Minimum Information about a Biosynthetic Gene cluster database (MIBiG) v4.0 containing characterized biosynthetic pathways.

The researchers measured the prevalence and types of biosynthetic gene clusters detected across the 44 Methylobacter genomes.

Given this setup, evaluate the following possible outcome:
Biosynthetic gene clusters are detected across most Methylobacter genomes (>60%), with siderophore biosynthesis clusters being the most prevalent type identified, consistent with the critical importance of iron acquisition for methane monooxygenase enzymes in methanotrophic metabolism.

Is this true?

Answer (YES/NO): NO